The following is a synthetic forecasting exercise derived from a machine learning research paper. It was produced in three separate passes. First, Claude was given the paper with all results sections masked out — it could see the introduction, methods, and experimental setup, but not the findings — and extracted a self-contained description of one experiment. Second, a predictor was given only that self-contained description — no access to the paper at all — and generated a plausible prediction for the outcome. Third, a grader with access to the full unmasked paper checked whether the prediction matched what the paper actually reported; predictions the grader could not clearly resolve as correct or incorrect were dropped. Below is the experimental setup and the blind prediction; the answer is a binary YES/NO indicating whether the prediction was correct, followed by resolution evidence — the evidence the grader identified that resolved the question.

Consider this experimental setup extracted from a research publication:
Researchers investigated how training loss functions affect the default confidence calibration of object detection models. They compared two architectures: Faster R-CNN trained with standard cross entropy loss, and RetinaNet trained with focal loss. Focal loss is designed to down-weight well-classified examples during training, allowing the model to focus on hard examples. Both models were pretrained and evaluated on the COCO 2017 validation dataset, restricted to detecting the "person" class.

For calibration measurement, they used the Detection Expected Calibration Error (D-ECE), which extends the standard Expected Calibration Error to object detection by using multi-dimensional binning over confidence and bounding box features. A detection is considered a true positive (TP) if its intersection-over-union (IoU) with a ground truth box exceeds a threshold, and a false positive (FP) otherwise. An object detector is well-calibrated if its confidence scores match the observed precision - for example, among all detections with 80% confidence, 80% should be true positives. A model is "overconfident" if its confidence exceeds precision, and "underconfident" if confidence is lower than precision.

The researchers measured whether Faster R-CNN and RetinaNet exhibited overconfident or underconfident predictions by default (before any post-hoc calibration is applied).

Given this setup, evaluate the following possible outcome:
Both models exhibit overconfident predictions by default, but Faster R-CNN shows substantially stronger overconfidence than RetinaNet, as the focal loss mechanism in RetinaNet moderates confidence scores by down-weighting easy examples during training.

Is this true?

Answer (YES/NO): NO